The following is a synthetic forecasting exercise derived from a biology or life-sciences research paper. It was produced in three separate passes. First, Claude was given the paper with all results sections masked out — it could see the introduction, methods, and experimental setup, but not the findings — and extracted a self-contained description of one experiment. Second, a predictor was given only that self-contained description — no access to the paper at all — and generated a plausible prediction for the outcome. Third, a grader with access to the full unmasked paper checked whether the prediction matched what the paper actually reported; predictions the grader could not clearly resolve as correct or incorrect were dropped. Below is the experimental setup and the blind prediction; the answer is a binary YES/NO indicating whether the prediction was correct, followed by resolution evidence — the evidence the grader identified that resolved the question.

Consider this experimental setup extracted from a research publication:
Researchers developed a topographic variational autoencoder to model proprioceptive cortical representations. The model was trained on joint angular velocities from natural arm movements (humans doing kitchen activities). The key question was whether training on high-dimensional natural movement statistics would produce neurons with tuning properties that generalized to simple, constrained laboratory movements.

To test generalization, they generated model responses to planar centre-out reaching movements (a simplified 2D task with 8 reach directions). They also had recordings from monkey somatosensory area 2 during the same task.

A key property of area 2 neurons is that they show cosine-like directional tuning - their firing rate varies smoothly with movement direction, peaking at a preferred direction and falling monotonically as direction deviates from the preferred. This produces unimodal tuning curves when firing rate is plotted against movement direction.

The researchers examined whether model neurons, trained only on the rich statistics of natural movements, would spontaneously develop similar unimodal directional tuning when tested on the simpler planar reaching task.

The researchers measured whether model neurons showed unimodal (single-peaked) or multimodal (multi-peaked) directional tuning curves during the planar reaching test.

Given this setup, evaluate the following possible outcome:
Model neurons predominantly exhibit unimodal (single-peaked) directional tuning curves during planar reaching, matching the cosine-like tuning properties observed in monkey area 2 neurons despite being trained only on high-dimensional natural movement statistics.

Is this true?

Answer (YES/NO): YES